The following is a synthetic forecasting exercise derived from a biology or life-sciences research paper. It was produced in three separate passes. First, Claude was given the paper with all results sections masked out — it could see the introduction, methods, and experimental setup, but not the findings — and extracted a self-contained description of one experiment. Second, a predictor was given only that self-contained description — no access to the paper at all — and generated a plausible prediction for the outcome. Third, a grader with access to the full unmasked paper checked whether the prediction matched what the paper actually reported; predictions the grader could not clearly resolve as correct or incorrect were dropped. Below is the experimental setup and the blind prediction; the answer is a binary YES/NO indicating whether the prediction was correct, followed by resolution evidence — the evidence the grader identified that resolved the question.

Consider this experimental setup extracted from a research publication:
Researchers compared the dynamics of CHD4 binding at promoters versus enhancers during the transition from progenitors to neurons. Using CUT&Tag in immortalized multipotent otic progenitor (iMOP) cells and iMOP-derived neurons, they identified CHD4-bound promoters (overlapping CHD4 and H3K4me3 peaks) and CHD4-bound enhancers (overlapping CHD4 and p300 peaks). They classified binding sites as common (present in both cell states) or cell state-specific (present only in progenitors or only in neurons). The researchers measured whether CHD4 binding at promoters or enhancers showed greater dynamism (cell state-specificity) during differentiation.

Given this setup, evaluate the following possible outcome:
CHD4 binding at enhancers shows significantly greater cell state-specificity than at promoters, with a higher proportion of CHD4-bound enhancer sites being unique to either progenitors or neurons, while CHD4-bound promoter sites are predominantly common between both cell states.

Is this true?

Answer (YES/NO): NO